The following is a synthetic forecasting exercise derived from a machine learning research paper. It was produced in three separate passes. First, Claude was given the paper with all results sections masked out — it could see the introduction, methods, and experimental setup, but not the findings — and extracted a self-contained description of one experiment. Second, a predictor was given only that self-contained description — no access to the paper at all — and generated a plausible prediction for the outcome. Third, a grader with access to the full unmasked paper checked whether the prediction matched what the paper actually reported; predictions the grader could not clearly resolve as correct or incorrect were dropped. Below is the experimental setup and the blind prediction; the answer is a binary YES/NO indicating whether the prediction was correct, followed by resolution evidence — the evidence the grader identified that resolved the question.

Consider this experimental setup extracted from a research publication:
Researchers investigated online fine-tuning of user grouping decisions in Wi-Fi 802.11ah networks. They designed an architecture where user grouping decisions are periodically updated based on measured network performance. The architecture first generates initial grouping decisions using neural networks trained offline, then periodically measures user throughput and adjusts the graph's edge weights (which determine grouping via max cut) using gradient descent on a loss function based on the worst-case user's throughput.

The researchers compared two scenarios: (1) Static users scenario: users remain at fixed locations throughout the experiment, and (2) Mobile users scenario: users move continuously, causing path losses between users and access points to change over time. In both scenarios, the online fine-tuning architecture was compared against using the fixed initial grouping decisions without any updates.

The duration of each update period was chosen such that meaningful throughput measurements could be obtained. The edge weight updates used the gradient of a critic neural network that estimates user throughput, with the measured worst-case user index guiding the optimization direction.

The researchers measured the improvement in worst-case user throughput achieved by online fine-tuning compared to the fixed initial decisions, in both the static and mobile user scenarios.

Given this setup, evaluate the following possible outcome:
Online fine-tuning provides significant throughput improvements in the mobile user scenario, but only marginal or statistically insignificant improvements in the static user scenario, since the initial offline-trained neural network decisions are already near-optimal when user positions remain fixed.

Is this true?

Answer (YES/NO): NO